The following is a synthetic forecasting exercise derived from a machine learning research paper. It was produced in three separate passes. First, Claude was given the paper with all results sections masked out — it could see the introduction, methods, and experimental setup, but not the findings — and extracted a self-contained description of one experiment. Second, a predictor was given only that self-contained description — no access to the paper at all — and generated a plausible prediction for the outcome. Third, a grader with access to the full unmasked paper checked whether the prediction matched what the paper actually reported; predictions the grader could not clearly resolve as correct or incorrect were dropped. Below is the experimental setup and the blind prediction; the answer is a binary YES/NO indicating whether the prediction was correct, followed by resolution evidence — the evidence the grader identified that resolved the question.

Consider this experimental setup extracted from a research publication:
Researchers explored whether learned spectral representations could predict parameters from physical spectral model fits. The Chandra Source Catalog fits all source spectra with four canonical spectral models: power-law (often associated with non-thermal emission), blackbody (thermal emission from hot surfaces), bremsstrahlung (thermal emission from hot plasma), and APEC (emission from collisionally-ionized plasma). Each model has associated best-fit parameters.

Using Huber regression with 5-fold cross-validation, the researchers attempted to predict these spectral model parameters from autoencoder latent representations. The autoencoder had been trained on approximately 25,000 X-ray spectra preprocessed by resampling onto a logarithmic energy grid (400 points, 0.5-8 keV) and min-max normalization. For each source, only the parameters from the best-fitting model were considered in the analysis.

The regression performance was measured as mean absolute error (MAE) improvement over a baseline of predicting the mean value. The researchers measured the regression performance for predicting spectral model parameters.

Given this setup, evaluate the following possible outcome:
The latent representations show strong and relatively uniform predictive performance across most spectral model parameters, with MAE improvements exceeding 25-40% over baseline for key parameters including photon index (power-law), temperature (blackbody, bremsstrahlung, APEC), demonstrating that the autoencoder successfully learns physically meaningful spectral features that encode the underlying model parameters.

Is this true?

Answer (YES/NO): NO